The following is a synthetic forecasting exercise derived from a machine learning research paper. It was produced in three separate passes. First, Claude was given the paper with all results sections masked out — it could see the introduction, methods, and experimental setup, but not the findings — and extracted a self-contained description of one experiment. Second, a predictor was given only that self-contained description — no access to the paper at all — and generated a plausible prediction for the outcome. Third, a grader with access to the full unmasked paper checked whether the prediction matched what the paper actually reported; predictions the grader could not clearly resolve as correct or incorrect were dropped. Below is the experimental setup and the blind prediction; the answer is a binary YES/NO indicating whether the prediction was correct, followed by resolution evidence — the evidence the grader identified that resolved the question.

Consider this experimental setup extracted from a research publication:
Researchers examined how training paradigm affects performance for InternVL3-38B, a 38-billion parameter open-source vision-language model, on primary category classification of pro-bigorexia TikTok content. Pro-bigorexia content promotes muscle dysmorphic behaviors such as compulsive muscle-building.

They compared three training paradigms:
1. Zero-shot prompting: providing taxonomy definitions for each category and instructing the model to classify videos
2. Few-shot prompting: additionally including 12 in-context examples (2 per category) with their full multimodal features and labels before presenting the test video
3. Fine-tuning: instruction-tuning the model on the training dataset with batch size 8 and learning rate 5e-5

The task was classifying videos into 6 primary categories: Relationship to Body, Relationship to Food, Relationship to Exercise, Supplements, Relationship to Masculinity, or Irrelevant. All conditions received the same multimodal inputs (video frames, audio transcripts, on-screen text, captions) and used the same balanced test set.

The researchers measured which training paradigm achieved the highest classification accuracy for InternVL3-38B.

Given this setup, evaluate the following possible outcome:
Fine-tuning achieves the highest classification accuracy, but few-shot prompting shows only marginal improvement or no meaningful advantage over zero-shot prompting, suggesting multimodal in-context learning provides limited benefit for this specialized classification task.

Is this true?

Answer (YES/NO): NO